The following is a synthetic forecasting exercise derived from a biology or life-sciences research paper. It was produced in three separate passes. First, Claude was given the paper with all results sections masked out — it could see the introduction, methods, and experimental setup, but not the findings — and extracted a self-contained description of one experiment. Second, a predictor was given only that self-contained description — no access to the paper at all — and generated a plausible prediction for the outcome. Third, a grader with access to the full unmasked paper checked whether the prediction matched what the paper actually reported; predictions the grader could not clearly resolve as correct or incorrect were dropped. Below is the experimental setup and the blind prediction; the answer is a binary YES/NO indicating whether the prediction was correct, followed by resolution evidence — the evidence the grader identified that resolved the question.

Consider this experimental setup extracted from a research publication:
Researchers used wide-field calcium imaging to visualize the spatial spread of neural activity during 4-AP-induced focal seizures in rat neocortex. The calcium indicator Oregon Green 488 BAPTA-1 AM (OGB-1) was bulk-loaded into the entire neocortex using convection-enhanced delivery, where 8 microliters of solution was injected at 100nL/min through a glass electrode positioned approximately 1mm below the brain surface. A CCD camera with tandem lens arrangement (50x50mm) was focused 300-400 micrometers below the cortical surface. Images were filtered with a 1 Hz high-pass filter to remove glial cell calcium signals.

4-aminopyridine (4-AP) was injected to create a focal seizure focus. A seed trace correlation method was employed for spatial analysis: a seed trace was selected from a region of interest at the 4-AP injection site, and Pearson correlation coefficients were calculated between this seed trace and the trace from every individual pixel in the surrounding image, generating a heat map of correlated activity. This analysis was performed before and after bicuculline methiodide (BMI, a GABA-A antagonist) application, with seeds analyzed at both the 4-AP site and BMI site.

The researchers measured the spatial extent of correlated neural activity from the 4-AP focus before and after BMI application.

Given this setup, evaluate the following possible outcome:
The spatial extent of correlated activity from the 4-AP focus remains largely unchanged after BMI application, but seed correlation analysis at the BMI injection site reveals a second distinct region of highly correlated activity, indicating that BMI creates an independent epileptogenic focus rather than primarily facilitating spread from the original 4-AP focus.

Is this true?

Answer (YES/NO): YES